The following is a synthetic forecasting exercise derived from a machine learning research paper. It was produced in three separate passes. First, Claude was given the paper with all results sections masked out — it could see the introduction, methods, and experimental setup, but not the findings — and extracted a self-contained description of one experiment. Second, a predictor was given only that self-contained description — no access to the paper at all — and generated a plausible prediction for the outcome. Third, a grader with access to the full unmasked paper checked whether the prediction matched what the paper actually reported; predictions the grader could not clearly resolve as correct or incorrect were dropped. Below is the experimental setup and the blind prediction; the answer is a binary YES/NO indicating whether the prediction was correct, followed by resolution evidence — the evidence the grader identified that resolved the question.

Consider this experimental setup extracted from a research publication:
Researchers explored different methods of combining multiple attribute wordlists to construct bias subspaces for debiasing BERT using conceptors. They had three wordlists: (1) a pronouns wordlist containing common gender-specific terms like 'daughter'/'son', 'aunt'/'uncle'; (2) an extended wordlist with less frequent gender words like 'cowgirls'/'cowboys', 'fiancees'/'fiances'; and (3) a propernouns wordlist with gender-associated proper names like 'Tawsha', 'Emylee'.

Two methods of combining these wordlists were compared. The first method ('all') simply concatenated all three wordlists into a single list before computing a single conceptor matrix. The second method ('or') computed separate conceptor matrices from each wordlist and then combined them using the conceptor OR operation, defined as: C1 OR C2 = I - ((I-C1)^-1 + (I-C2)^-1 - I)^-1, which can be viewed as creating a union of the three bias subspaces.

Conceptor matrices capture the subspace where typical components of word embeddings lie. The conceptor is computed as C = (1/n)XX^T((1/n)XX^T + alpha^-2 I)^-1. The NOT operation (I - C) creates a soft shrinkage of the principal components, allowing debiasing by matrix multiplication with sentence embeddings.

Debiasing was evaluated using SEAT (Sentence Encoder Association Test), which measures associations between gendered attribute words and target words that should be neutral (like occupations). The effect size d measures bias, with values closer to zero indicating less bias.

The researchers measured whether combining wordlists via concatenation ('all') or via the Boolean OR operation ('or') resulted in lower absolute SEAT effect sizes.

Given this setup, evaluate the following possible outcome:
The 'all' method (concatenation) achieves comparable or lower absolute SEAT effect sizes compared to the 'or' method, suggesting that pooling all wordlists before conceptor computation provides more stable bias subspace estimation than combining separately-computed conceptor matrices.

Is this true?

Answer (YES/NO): NO